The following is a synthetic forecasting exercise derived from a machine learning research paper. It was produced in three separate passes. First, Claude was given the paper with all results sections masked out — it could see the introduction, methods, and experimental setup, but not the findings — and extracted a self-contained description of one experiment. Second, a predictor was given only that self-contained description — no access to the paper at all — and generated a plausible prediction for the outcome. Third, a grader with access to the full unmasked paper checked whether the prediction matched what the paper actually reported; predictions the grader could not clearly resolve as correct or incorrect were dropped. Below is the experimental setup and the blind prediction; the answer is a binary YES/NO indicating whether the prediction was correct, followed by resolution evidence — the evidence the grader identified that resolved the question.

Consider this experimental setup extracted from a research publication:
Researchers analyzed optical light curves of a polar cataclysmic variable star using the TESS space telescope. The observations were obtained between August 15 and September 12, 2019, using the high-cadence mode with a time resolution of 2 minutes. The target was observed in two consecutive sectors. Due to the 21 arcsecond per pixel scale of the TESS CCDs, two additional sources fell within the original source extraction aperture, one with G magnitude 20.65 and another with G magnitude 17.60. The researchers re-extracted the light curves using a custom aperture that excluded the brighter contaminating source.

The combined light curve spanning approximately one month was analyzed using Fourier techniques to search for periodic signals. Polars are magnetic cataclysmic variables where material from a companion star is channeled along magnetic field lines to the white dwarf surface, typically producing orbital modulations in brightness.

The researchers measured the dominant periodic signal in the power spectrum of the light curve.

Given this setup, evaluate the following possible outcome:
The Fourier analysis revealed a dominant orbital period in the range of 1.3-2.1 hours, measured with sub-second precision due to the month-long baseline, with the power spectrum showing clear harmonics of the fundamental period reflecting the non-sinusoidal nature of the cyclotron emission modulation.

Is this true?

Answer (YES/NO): NO